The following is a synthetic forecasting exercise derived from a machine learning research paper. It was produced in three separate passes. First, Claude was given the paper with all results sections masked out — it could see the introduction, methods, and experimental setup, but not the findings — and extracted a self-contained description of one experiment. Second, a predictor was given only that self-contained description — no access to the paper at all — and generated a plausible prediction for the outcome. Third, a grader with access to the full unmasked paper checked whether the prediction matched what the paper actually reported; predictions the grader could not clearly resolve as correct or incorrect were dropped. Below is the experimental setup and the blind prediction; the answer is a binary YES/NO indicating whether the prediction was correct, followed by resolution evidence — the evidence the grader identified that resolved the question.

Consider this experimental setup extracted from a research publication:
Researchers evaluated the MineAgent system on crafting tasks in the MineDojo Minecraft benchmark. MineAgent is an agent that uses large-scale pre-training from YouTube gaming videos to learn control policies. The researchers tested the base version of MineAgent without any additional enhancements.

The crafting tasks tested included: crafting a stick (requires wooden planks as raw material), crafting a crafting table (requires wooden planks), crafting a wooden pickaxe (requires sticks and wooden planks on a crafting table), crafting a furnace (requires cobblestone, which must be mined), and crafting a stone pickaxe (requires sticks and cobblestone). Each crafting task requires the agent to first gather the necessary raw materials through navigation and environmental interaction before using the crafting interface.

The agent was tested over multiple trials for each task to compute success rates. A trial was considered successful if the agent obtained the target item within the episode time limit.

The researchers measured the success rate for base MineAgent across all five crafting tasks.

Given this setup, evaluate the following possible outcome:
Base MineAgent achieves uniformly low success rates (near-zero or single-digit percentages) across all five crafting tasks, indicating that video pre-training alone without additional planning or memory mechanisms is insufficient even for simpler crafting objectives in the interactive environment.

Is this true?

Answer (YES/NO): YES